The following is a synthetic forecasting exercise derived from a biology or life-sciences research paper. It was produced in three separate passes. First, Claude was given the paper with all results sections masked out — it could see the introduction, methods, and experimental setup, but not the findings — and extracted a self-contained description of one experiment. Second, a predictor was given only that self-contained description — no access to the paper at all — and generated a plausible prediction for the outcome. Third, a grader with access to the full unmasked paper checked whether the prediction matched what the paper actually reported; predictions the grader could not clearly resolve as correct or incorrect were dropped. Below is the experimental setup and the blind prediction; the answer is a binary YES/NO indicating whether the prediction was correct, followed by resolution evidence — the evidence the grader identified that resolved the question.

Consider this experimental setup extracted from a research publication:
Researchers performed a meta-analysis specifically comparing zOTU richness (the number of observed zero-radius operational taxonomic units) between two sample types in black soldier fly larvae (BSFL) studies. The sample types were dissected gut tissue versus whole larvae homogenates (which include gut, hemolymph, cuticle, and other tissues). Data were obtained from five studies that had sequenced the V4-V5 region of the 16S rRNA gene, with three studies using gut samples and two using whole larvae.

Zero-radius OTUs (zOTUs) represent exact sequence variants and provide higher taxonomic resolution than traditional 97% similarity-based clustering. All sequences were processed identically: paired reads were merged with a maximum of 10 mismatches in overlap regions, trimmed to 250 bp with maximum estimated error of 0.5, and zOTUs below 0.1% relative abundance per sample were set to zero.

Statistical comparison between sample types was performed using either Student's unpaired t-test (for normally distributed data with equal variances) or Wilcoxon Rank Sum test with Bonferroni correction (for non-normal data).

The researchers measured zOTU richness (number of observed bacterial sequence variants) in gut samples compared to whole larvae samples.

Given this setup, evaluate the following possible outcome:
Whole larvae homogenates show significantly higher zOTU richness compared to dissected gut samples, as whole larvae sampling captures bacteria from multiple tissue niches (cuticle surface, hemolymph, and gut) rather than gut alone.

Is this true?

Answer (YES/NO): YES